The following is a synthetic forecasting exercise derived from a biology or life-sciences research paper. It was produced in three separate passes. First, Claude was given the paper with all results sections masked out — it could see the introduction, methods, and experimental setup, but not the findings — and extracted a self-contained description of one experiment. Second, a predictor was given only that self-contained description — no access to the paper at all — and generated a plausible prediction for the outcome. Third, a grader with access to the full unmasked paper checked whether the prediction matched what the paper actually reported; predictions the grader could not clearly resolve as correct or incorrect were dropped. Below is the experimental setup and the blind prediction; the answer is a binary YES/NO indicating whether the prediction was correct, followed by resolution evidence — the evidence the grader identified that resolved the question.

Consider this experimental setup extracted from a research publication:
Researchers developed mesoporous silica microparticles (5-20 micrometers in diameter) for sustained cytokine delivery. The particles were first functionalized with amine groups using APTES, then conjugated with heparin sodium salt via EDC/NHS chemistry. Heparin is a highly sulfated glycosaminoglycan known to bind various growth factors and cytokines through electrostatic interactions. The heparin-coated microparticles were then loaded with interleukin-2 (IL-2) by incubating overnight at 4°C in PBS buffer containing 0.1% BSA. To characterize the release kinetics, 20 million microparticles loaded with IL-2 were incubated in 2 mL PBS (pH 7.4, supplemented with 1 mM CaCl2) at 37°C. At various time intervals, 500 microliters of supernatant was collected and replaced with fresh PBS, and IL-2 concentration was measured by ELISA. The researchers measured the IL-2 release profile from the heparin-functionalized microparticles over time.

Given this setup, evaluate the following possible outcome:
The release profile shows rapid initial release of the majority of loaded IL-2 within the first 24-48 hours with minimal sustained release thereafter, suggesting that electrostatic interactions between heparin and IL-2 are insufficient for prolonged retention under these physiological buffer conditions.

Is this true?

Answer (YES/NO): NO